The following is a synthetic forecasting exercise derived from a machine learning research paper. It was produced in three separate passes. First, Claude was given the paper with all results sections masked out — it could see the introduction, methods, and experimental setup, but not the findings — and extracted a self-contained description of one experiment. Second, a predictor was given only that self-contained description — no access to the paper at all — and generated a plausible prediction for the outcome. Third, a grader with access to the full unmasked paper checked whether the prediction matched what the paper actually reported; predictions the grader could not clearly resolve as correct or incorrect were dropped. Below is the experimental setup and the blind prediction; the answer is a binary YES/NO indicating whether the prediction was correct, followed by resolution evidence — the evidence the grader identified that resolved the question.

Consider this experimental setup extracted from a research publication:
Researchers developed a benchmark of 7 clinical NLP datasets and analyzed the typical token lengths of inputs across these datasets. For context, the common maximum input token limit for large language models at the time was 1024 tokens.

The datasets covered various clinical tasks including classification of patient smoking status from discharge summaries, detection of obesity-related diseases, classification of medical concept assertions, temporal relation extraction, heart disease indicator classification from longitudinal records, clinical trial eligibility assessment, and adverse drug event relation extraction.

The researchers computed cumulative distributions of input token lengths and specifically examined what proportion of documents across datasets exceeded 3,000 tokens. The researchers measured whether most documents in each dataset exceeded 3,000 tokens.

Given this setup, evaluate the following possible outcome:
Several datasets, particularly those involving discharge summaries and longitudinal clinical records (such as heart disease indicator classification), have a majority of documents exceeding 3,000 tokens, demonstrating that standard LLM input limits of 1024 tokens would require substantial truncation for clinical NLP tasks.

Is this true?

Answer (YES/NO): YES